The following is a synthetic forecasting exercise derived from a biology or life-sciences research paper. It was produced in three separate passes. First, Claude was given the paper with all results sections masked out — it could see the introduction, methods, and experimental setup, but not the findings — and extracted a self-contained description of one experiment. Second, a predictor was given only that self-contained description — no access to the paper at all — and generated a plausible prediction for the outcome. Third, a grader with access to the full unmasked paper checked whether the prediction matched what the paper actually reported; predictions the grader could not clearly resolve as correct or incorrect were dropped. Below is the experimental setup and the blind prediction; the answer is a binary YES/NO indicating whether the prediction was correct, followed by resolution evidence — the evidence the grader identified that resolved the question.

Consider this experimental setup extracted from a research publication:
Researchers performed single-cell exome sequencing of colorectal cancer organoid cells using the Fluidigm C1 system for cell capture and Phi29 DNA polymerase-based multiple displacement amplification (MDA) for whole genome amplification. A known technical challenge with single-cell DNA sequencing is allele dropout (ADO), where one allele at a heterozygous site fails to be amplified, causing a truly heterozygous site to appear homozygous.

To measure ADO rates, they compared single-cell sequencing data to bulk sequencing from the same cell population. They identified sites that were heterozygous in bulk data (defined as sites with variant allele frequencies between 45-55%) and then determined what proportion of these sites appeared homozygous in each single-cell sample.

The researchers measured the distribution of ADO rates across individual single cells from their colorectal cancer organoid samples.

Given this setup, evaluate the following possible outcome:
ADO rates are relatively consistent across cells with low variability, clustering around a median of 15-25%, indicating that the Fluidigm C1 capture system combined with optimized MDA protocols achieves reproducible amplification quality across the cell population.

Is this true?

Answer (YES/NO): NO